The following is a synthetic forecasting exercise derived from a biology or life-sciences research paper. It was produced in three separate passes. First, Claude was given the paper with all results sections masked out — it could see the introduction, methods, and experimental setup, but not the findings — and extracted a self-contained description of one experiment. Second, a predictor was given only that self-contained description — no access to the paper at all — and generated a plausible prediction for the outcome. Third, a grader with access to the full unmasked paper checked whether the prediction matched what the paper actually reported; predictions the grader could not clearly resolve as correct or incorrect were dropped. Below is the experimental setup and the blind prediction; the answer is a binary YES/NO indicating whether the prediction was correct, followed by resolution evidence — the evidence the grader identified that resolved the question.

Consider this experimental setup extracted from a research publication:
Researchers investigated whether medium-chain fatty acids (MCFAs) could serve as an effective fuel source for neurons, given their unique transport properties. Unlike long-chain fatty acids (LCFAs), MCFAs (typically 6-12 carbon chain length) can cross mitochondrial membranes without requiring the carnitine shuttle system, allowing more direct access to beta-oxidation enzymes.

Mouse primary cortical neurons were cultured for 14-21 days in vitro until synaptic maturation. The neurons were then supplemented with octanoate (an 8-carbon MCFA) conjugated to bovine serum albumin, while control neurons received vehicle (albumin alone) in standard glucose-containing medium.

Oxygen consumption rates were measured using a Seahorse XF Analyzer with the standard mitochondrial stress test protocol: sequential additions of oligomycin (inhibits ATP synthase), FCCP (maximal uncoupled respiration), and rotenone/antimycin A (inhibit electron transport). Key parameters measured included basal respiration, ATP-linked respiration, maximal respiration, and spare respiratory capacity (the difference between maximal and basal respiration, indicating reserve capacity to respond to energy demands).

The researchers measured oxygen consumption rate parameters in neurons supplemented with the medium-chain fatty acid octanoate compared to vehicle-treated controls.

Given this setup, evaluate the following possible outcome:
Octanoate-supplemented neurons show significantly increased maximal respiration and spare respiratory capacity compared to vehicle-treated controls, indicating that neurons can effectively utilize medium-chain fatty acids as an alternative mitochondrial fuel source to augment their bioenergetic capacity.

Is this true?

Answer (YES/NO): NO